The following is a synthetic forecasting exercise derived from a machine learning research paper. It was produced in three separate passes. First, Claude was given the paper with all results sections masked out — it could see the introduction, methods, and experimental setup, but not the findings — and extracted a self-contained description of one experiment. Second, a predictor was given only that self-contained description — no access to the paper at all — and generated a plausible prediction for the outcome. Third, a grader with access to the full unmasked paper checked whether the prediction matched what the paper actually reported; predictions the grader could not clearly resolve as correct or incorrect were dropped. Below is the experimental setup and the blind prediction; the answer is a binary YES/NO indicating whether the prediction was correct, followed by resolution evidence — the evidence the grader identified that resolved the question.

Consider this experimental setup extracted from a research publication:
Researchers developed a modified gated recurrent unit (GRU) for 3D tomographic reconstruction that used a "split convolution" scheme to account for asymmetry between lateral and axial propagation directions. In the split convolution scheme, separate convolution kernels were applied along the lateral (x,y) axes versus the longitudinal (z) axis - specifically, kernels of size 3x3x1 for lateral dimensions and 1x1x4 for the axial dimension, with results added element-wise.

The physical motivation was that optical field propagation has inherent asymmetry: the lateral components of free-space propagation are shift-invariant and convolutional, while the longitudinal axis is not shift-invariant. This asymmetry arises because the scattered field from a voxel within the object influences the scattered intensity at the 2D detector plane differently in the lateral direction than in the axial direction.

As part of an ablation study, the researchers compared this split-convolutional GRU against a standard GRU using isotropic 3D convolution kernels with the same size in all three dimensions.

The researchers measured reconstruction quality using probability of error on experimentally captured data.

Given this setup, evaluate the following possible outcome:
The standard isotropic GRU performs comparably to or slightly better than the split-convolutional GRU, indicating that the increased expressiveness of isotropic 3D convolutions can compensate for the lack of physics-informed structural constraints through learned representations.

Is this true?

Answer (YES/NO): NO